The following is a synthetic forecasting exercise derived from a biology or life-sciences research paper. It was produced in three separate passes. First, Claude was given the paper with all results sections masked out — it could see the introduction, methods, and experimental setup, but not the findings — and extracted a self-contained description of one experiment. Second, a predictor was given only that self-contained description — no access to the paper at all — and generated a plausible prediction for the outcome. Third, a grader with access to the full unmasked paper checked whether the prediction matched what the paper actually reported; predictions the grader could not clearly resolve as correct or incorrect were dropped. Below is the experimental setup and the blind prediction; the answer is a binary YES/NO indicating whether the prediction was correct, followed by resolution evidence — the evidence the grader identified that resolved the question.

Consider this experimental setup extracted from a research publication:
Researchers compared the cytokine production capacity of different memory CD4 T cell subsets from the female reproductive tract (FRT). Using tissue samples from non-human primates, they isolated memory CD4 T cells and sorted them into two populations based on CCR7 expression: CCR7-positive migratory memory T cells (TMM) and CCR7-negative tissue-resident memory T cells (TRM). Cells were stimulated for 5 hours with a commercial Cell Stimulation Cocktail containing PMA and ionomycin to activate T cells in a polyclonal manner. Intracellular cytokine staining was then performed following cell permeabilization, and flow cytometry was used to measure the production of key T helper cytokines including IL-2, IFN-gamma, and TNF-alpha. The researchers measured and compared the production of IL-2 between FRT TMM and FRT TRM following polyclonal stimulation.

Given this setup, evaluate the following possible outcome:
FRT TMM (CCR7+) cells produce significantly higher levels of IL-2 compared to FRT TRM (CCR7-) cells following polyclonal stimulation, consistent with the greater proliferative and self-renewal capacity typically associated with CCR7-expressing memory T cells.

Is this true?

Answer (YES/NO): YES